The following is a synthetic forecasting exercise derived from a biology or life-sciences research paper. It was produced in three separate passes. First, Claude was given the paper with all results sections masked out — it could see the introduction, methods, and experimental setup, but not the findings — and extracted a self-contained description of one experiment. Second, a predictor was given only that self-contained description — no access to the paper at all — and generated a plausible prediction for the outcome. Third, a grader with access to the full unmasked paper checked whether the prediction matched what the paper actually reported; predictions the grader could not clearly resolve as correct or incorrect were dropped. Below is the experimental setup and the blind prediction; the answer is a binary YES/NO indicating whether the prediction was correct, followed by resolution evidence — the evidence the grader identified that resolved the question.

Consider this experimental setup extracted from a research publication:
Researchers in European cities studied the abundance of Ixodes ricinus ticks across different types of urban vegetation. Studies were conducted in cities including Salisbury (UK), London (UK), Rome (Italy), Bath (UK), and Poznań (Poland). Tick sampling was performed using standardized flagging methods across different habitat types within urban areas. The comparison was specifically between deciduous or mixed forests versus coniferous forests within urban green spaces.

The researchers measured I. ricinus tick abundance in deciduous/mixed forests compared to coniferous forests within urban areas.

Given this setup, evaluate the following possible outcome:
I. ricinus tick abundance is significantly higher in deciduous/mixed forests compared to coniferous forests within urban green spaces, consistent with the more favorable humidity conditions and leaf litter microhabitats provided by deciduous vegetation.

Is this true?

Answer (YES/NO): YES